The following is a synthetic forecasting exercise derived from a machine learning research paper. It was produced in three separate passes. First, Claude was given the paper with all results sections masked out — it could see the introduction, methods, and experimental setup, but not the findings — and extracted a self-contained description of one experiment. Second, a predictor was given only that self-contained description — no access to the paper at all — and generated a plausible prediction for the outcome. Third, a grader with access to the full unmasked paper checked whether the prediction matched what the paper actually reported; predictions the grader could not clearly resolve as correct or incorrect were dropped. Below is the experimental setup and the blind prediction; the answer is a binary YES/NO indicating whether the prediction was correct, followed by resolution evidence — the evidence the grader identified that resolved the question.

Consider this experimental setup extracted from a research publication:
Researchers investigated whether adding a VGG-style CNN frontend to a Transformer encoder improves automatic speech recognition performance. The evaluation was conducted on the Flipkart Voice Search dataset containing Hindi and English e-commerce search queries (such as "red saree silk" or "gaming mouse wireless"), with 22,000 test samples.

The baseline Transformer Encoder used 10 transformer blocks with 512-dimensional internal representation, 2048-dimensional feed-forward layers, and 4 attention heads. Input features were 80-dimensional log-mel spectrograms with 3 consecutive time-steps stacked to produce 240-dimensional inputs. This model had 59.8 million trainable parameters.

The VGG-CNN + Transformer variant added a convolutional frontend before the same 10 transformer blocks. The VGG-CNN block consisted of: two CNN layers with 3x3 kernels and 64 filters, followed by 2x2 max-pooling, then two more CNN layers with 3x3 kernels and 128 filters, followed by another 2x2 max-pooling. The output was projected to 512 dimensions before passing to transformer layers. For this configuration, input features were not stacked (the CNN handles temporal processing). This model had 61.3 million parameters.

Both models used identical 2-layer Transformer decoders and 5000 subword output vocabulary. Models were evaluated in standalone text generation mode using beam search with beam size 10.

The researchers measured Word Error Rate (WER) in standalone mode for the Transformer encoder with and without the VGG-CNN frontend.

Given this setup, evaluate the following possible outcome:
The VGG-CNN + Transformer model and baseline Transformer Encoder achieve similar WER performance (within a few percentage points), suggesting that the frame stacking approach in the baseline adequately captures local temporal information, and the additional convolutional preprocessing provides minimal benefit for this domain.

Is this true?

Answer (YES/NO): NO